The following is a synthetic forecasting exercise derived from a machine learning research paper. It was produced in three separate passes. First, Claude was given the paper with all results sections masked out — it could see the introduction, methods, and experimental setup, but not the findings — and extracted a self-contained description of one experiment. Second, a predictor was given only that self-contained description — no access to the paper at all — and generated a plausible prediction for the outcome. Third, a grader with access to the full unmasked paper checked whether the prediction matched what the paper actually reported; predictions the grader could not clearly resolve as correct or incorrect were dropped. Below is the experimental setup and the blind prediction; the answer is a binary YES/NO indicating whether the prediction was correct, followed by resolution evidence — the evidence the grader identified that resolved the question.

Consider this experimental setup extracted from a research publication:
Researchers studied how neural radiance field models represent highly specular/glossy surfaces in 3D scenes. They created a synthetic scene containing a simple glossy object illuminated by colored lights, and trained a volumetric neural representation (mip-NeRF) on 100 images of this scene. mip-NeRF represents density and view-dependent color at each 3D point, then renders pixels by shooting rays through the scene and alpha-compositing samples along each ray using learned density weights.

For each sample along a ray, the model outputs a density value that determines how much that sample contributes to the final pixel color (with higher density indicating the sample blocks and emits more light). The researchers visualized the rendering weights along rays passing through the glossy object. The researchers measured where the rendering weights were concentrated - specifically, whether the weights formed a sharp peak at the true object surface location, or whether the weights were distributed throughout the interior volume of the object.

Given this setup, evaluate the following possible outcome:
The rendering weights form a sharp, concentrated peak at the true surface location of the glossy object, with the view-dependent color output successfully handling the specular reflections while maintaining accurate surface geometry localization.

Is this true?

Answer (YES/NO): NO